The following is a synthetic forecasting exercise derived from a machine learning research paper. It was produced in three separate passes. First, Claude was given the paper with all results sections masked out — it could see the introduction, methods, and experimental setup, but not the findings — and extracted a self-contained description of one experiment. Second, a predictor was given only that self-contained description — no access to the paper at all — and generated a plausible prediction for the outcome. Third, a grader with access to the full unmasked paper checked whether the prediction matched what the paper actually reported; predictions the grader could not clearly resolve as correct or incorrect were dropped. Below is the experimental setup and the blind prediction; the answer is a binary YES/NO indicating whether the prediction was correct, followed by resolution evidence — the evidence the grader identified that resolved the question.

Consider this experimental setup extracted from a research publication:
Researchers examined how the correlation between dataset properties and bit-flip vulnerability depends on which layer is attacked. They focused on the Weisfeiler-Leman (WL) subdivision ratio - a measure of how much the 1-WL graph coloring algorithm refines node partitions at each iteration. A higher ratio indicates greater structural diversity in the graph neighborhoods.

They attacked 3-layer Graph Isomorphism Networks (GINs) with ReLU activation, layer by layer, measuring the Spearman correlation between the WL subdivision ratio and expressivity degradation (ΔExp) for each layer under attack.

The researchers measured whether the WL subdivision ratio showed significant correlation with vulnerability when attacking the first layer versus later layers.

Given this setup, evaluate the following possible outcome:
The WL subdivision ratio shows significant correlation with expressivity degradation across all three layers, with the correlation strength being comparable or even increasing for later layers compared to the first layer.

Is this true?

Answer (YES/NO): NO